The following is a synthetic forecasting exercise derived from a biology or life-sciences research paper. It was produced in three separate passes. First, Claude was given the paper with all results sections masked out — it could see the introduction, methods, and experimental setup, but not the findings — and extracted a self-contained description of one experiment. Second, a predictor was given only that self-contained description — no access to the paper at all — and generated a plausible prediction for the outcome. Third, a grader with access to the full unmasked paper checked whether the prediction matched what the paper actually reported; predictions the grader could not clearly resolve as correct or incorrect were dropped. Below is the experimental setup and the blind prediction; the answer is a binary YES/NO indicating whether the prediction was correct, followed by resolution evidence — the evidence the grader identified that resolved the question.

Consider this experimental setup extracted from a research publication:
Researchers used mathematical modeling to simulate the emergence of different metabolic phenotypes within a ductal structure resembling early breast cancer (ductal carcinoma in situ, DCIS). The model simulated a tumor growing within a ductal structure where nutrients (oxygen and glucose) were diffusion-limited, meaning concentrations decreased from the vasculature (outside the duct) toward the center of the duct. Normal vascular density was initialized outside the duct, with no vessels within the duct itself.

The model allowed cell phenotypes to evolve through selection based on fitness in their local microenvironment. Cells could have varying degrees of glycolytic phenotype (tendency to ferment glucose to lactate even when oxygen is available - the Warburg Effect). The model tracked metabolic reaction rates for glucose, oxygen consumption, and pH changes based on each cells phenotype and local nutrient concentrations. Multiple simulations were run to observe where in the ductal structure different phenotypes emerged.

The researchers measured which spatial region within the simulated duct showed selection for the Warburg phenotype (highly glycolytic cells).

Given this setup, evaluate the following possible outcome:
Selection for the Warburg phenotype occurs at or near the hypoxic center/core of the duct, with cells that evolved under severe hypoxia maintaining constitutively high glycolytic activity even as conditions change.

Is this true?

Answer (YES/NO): YES